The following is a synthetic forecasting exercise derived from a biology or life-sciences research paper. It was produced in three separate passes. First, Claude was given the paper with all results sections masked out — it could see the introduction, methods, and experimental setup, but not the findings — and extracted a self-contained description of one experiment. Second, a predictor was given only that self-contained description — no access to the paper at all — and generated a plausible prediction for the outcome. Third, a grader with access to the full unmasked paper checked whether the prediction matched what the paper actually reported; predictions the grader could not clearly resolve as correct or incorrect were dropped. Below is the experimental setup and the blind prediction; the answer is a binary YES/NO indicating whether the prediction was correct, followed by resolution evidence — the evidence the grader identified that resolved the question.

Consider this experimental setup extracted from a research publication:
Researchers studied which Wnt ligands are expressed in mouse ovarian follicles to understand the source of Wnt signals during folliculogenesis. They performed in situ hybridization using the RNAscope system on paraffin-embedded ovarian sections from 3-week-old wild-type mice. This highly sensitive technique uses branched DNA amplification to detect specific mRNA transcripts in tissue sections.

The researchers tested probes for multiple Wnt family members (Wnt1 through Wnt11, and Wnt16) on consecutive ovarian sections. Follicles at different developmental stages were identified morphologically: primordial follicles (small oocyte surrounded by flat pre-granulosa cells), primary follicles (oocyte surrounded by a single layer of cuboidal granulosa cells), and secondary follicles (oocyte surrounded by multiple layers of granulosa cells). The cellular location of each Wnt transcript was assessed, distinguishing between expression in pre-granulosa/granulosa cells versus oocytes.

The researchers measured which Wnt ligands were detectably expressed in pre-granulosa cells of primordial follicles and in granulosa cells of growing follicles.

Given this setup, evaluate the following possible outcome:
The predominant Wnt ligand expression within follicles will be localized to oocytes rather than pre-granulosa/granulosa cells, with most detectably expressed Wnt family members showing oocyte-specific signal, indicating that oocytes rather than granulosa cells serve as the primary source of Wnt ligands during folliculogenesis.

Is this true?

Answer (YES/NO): NO